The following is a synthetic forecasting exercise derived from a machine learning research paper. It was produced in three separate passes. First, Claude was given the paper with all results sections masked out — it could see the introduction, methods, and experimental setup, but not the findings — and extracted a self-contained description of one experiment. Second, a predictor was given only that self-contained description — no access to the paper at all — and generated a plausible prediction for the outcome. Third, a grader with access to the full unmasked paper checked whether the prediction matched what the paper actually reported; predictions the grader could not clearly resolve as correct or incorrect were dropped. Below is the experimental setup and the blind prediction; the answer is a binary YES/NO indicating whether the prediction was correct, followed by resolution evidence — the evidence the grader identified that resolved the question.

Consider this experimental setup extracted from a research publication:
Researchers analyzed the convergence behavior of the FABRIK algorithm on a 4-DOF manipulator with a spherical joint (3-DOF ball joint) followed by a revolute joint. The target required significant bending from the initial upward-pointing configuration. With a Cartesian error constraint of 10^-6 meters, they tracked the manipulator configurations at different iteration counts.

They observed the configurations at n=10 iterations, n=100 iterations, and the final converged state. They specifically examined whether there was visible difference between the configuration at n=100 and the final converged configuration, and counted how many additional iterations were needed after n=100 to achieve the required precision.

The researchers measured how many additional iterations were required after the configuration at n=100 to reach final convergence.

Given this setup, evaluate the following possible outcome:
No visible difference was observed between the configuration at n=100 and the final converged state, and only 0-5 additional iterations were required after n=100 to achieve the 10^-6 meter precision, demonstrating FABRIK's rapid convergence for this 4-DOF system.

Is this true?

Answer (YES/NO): NO